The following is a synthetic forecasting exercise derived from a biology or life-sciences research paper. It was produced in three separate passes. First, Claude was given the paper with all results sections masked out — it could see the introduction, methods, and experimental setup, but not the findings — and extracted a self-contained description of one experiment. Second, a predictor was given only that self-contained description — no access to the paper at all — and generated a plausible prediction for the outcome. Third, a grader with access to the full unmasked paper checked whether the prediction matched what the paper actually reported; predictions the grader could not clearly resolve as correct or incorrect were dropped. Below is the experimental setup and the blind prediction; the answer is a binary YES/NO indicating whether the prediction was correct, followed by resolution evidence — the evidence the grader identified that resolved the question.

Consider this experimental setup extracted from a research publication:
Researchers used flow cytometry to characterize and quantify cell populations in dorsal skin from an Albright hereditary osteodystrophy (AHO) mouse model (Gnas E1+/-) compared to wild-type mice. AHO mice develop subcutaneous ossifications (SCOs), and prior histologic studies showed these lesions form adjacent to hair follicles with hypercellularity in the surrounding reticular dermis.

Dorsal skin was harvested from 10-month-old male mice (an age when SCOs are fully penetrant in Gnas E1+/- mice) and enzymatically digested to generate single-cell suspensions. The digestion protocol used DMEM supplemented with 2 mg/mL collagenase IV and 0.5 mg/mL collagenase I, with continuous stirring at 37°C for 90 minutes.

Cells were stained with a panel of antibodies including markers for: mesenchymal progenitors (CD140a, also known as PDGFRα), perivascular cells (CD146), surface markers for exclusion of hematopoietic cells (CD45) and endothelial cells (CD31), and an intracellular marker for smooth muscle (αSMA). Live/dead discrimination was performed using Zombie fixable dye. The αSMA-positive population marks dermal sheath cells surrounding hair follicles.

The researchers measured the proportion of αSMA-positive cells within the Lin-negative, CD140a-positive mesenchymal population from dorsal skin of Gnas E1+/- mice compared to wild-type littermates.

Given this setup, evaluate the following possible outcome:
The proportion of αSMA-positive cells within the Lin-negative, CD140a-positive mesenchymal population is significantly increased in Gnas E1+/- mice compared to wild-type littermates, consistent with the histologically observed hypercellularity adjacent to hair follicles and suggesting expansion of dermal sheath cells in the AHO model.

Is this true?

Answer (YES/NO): YES